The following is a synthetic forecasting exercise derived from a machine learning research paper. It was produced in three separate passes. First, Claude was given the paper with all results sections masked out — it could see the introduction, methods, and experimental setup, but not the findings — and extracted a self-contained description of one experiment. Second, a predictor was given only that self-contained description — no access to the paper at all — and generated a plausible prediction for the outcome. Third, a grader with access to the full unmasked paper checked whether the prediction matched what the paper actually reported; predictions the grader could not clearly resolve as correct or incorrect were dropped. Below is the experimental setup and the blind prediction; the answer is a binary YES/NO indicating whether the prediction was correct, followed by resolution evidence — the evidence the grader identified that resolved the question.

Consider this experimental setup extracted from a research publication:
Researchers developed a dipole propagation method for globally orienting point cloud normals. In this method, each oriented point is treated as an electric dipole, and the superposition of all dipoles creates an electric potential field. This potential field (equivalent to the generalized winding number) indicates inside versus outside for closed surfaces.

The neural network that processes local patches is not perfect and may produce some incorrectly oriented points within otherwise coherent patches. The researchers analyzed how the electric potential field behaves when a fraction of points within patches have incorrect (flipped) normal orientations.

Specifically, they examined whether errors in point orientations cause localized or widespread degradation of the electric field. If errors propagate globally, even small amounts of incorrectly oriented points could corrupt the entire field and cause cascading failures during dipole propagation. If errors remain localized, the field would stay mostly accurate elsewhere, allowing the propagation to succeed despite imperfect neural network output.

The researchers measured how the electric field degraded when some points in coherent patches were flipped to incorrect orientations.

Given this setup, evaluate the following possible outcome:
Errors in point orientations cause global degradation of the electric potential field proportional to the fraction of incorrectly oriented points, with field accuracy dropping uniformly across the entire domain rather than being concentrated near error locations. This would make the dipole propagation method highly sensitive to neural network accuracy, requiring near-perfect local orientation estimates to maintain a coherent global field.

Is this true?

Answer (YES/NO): NO